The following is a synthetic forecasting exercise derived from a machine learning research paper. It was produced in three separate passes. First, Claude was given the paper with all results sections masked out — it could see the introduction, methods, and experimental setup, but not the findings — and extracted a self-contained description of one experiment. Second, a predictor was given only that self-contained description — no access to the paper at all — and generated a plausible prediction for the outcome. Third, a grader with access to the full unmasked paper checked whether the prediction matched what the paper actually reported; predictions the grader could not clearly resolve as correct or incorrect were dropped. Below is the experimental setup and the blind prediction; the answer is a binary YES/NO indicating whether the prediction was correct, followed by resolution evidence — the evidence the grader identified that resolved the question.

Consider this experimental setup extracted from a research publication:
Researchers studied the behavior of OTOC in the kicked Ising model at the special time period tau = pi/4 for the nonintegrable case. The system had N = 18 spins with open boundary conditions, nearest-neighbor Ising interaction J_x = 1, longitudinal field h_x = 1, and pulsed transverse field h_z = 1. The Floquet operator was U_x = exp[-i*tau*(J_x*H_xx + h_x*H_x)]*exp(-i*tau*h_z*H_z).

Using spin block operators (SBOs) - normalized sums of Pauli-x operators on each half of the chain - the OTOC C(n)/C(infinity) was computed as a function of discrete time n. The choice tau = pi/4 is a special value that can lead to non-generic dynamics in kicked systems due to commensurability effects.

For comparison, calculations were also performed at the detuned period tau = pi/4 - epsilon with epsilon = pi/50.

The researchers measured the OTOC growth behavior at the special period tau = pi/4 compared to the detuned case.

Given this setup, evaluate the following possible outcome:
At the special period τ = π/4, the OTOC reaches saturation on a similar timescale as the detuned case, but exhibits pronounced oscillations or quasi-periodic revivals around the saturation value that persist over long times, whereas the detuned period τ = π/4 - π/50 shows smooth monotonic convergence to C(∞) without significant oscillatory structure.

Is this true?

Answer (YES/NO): NO